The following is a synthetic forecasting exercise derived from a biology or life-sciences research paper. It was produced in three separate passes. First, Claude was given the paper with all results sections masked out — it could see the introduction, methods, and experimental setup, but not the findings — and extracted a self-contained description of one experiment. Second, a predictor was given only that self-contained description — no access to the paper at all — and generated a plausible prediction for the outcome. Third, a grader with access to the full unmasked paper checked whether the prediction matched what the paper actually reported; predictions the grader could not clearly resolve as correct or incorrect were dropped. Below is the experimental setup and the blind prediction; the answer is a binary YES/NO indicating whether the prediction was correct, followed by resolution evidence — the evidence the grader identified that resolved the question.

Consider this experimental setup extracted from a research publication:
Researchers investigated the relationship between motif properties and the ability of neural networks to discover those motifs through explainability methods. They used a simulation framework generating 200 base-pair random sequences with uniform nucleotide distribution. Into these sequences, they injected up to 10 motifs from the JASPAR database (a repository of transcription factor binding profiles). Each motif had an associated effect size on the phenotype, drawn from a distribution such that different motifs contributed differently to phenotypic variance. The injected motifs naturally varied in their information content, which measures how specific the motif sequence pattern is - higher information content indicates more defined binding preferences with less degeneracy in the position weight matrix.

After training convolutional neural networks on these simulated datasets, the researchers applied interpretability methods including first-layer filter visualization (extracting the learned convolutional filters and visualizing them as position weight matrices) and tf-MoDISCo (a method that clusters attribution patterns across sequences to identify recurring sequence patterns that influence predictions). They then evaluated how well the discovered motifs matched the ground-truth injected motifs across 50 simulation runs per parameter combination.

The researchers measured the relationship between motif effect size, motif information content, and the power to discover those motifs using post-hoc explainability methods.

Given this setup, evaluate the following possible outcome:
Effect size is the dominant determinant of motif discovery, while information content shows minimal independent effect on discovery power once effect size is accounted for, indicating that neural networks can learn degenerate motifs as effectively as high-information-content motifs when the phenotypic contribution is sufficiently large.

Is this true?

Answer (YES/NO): NO